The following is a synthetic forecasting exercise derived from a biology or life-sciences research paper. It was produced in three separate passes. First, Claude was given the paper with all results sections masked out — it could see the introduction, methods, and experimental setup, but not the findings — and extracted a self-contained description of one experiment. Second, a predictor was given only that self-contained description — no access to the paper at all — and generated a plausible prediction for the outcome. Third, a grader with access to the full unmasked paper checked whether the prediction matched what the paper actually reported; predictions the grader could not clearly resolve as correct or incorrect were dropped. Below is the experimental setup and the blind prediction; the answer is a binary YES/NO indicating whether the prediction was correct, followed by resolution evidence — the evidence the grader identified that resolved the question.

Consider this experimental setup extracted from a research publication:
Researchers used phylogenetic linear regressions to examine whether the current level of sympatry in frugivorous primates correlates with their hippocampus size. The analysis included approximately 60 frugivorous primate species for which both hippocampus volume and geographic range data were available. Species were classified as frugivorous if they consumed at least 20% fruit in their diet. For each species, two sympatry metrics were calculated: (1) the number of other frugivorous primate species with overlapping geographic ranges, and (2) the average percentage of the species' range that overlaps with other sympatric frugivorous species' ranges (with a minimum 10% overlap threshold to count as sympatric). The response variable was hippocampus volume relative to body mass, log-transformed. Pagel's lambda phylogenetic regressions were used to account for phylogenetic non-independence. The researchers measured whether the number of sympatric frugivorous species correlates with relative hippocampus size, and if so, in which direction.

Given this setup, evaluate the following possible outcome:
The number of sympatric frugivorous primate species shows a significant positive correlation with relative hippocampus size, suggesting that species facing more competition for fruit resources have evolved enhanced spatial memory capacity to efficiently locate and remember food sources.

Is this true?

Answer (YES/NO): NO